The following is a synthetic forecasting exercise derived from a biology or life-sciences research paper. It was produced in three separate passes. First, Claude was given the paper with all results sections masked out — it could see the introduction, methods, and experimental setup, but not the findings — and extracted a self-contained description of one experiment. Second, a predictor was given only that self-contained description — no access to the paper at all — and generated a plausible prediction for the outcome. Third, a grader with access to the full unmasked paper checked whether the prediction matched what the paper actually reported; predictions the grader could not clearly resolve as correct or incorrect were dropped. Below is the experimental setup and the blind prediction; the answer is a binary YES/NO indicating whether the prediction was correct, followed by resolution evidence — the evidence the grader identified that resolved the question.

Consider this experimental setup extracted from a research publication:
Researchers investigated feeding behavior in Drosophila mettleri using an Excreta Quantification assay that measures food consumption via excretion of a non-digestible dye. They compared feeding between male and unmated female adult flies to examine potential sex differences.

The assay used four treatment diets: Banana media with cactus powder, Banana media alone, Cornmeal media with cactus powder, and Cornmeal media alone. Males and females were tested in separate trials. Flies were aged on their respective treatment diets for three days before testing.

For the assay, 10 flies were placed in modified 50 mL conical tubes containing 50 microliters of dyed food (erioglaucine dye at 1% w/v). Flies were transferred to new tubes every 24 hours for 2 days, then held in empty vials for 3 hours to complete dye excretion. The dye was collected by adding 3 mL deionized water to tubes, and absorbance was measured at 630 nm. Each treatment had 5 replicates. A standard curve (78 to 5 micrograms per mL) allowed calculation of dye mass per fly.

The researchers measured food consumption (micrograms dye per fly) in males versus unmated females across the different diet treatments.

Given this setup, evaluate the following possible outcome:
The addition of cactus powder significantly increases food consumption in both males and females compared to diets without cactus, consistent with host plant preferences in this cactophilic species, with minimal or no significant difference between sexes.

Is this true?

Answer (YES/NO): NO